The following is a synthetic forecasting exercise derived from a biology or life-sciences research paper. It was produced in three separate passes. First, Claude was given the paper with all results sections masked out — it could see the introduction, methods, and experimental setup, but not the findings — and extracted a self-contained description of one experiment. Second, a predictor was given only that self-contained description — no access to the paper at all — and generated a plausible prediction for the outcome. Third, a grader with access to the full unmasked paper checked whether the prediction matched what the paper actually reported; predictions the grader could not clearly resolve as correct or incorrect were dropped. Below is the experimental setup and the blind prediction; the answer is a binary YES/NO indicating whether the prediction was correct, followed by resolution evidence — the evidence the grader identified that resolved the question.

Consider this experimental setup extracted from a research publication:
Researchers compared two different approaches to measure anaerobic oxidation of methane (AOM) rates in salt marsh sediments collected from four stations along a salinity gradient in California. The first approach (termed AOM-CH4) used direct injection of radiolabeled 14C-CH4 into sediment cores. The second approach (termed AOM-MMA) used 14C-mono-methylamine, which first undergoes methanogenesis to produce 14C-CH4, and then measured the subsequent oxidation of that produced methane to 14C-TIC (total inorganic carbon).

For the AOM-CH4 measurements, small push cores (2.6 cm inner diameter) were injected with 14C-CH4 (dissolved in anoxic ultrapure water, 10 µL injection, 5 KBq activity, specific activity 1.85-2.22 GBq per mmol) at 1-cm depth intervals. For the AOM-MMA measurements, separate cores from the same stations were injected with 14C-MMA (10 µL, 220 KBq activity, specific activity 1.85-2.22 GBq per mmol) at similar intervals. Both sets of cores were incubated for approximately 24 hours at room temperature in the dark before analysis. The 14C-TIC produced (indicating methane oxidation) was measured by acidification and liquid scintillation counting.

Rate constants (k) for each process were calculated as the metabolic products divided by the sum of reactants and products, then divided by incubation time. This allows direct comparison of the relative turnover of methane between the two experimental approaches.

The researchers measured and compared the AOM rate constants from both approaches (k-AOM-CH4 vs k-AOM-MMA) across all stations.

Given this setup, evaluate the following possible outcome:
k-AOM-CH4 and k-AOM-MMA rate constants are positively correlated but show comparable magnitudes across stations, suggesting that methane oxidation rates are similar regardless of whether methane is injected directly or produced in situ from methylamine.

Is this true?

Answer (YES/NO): NO